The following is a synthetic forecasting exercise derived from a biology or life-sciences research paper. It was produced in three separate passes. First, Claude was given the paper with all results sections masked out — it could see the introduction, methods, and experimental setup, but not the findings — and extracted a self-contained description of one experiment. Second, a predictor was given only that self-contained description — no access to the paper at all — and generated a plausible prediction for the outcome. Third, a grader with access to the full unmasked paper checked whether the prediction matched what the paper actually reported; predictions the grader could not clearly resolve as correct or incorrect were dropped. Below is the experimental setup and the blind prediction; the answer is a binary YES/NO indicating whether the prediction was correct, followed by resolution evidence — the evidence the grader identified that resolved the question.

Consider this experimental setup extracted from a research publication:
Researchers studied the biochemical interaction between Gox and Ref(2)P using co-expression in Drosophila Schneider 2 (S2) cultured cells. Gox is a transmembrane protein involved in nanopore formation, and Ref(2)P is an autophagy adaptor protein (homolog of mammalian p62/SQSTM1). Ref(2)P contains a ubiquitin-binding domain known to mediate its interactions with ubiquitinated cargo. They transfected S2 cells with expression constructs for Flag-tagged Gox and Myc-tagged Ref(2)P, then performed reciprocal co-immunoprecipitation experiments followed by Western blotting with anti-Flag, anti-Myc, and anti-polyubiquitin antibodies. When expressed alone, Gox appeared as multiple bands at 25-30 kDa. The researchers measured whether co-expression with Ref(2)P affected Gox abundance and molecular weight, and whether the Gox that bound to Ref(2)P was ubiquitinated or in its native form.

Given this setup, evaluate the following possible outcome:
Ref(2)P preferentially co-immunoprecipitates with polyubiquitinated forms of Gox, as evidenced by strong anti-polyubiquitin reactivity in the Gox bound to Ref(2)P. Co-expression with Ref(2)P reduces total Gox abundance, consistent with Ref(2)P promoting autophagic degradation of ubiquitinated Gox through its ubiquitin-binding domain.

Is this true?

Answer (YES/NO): NO